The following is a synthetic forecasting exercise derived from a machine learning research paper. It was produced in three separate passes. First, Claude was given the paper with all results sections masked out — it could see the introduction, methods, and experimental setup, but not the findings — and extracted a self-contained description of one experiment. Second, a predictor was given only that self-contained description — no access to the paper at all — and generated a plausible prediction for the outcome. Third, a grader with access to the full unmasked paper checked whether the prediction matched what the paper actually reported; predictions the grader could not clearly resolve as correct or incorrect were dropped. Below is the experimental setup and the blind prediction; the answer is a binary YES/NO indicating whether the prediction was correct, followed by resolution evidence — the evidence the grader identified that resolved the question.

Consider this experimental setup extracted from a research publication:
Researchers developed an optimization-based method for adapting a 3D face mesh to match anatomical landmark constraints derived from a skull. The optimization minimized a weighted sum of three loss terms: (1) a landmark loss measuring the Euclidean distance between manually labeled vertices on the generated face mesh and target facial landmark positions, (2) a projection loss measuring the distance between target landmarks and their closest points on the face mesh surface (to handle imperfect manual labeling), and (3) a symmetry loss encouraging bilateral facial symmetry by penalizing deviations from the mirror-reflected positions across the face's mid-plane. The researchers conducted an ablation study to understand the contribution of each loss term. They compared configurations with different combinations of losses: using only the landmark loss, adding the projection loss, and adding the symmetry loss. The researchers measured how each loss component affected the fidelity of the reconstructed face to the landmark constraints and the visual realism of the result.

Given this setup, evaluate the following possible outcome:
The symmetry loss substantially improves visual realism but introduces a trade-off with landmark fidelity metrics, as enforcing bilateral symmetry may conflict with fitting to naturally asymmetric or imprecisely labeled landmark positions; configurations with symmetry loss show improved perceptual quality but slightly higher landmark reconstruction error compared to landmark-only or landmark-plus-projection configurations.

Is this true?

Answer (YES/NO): NO